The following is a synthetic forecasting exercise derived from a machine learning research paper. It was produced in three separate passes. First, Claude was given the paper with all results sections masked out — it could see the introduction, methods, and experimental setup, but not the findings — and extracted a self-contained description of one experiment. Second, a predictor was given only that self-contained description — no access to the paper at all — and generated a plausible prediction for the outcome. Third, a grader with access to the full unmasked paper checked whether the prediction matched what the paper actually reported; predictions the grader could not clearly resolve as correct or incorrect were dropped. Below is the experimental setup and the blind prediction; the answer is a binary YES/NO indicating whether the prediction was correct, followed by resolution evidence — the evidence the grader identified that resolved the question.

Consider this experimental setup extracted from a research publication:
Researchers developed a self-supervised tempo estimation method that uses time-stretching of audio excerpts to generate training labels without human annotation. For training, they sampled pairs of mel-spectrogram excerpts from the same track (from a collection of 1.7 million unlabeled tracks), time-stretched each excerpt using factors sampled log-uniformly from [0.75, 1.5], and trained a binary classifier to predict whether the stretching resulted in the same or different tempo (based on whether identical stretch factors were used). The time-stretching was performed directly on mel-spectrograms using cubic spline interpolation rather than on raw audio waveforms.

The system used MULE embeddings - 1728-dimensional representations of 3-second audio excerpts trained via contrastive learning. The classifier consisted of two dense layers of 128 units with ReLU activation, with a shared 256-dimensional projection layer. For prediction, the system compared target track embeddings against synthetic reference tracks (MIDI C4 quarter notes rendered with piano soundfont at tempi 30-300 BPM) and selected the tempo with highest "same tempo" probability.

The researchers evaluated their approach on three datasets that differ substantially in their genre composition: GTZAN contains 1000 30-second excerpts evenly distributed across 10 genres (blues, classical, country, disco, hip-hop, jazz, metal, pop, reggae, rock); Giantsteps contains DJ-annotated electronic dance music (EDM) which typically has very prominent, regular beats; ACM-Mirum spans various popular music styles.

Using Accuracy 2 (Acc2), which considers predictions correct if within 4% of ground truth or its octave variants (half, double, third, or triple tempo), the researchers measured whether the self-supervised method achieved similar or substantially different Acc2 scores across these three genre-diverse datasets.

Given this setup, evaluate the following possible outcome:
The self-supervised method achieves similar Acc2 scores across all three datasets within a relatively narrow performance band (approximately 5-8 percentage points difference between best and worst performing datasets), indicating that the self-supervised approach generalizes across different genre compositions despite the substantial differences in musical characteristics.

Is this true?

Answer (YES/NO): YES